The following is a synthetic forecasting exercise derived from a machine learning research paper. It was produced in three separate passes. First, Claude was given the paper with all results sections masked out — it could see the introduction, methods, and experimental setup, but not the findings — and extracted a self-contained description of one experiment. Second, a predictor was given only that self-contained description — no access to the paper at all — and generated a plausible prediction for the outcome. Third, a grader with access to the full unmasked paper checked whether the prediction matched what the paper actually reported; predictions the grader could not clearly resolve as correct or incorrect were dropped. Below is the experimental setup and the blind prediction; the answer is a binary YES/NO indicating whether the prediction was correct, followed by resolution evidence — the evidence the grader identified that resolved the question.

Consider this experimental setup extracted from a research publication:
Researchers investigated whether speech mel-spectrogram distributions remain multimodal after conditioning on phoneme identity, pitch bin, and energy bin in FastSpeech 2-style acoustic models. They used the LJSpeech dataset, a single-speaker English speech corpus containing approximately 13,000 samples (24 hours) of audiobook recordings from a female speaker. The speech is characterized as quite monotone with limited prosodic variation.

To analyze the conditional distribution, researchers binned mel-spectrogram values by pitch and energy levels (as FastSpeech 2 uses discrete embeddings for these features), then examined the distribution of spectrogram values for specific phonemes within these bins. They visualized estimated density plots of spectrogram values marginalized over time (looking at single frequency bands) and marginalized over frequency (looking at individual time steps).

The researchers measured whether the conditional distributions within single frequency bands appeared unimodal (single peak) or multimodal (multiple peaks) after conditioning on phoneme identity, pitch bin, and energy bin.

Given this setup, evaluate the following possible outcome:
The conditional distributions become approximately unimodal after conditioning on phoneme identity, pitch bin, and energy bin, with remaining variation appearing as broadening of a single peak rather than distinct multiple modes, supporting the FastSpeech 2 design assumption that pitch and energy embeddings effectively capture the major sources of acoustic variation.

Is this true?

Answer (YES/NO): NO